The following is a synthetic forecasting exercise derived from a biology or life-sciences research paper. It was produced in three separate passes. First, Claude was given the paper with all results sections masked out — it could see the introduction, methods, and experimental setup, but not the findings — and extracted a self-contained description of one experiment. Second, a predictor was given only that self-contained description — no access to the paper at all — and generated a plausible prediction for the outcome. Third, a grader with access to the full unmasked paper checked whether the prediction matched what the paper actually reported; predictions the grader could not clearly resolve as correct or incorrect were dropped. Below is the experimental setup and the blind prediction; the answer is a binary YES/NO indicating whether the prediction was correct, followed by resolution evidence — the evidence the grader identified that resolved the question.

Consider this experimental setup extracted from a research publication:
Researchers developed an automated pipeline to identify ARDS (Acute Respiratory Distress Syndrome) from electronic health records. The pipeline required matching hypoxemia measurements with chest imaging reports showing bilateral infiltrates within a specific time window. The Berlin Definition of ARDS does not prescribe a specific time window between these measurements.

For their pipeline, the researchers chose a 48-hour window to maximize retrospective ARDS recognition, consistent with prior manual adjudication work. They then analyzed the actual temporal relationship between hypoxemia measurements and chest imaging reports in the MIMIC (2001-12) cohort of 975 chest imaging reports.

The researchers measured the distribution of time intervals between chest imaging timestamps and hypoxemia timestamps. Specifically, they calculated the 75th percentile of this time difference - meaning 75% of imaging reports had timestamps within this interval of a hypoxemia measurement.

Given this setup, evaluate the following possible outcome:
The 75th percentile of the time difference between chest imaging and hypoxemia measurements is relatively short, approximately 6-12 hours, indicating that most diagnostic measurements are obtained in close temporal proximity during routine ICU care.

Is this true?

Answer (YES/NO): NO